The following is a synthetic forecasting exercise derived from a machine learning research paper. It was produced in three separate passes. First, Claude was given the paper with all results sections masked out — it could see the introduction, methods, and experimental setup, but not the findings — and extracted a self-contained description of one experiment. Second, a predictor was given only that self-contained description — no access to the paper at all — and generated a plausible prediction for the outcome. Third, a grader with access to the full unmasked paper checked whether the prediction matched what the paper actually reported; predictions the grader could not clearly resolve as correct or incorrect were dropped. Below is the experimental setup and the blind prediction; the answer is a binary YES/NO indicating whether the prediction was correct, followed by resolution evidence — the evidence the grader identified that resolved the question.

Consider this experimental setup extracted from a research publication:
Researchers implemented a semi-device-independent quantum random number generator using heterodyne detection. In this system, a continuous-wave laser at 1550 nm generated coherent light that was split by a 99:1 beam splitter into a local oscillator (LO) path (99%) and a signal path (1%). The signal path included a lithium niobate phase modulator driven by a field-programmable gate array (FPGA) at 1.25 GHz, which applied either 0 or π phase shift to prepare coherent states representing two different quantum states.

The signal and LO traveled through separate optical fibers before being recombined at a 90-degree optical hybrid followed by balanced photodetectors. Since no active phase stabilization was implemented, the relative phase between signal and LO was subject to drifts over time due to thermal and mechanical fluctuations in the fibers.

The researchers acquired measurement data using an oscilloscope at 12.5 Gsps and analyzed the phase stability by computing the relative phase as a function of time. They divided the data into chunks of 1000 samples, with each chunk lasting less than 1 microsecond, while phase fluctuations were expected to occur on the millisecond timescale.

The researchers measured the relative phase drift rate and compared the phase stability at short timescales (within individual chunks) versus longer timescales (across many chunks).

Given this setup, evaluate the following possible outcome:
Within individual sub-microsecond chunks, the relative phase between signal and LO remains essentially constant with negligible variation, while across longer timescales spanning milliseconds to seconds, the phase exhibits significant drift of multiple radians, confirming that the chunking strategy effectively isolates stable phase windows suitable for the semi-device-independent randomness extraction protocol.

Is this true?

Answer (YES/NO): NO